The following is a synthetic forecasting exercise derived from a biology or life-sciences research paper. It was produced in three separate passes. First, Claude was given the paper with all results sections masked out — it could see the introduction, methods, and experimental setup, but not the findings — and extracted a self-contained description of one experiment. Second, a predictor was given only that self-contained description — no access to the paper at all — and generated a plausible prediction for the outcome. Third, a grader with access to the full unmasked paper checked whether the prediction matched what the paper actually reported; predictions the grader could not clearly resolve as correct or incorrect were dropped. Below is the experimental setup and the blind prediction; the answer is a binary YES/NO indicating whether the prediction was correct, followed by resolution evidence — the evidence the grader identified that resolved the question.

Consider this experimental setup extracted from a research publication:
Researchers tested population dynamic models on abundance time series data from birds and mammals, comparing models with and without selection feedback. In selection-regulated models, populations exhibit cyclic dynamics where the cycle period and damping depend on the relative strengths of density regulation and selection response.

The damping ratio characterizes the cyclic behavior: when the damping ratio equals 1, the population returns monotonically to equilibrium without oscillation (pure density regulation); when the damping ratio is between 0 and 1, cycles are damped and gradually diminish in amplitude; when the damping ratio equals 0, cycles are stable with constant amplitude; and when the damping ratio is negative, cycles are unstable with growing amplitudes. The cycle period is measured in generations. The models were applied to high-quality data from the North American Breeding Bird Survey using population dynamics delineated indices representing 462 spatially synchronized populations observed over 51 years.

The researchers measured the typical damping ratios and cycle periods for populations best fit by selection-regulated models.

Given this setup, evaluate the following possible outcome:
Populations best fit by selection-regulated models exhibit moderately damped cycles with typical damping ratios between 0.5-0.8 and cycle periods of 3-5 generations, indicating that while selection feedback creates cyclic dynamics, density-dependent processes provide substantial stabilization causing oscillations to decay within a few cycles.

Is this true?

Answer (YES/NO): NO